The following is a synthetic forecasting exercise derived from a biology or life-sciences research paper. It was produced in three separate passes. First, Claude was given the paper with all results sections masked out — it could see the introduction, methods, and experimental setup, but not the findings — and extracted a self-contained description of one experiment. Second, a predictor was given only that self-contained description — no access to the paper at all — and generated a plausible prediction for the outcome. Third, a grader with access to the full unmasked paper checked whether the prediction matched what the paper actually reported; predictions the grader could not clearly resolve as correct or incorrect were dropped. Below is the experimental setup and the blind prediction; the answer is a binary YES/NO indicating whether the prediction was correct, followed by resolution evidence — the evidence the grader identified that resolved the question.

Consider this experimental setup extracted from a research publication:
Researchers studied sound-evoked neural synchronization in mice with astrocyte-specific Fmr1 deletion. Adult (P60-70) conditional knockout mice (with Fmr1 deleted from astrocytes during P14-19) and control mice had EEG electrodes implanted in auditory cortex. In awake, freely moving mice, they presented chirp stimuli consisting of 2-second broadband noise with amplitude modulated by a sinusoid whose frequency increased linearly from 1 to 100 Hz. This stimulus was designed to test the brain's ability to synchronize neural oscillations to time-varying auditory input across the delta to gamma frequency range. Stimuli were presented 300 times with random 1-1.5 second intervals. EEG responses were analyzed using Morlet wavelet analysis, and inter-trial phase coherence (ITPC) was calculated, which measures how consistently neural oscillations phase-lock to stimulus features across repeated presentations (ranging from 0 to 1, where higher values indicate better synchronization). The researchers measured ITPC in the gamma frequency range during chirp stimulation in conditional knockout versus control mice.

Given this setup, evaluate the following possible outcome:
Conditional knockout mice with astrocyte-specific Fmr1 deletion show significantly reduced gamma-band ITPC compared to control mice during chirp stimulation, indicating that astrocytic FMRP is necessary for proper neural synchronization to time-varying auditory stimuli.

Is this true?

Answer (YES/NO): YES